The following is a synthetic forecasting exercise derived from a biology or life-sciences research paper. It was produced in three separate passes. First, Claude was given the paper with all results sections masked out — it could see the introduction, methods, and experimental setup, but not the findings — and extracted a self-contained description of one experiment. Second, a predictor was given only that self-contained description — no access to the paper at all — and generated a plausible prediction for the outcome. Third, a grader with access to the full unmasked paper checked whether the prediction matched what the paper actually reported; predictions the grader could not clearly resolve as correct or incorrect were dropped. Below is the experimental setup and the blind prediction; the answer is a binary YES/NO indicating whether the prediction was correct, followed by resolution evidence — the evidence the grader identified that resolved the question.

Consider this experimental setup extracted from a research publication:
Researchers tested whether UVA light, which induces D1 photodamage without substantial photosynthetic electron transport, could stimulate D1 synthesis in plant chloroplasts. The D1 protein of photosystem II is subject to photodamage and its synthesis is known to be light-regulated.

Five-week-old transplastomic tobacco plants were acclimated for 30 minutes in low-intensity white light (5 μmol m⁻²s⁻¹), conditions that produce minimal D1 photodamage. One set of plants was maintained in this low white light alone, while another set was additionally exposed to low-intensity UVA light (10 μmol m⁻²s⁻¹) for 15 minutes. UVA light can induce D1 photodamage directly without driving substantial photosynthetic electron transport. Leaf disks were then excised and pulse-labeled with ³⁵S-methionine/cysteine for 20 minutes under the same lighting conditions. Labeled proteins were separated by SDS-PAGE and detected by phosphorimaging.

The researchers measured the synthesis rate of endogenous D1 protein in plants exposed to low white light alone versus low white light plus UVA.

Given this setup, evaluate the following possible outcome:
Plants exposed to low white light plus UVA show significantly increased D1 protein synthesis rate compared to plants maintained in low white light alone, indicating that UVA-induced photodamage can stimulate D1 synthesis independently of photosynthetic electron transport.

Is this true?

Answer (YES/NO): YES